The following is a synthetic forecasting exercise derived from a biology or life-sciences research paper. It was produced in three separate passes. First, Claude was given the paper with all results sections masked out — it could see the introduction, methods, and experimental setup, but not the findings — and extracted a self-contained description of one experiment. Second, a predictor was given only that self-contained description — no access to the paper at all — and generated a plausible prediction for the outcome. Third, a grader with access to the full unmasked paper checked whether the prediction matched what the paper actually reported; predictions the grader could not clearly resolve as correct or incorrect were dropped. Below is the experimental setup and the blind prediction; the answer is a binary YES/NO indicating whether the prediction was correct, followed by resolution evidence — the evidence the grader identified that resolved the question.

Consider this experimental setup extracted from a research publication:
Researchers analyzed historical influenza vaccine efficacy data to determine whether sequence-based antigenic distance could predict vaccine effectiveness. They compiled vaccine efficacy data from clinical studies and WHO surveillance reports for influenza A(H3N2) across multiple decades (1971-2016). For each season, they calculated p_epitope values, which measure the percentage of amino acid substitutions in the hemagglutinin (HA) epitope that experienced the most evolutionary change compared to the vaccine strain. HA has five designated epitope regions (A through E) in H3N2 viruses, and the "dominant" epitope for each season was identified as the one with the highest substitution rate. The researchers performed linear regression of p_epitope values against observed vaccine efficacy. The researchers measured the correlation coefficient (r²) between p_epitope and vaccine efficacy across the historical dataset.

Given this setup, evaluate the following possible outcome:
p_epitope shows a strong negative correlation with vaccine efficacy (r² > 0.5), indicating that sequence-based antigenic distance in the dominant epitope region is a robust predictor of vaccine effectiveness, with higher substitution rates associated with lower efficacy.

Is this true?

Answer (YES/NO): YES